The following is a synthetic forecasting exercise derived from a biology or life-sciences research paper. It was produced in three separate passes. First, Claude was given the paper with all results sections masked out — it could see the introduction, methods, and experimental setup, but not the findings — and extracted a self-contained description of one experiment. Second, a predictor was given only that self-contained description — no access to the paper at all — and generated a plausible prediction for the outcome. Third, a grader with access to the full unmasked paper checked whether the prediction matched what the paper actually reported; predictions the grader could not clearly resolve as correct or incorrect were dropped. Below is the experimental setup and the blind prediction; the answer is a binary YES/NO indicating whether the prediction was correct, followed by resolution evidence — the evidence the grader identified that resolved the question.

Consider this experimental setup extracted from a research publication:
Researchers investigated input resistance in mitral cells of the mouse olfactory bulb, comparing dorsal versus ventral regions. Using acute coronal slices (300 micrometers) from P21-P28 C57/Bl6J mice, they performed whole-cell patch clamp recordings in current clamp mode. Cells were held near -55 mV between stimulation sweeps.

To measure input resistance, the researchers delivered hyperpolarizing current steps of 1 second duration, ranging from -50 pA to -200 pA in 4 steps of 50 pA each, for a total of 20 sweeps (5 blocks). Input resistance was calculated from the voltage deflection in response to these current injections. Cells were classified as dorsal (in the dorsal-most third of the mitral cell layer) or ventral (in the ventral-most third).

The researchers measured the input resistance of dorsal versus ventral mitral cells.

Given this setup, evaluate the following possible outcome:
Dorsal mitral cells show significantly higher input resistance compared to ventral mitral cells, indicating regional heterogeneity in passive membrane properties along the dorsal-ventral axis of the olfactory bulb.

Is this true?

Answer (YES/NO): NO